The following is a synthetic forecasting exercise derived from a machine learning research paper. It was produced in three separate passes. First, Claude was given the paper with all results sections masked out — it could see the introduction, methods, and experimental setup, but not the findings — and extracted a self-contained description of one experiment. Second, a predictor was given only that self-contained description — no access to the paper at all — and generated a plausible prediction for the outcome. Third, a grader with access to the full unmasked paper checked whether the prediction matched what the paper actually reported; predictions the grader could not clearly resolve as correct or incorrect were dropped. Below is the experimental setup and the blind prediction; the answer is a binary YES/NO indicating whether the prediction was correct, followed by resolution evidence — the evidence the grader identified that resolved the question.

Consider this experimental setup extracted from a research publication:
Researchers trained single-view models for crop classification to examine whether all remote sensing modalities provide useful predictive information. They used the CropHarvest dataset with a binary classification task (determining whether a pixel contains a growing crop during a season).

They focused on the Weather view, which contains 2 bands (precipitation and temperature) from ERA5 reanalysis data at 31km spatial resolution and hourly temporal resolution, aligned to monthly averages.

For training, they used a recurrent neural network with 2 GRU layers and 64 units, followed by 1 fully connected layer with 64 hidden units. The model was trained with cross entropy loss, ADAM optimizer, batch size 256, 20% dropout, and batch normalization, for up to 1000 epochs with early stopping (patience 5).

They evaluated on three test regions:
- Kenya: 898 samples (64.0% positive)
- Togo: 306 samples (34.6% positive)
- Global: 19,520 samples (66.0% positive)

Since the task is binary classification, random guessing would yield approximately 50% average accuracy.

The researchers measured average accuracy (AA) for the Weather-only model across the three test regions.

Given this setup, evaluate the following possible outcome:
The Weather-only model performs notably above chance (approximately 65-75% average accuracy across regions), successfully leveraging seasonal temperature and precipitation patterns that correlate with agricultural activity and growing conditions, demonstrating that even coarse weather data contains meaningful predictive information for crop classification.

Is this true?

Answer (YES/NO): NO